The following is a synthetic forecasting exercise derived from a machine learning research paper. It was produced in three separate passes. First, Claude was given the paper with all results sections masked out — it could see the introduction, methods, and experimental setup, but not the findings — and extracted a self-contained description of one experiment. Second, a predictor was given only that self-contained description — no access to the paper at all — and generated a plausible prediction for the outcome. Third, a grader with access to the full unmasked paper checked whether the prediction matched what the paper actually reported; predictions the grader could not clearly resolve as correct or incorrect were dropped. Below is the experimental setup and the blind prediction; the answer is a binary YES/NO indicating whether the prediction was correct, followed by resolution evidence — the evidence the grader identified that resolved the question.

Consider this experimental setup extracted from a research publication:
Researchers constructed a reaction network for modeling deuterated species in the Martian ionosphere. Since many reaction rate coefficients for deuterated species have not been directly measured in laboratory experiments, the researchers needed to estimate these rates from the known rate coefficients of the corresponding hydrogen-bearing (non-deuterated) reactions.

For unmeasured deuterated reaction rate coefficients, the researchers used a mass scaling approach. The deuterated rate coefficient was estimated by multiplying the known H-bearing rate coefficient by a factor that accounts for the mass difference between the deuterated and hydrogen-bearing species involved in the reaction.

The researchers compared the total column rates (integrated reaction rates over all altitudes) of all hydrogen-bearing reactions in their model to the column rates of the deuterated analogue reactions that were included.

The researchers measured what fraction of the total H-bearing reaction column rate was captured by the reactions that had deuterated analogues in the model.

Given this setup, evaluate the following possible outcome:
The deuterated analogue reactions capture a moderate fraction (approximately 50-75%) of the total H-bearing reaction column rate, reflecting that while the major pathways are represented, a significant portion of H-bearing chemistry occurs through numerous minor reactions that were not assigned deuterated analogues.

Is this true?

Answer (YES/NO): NO